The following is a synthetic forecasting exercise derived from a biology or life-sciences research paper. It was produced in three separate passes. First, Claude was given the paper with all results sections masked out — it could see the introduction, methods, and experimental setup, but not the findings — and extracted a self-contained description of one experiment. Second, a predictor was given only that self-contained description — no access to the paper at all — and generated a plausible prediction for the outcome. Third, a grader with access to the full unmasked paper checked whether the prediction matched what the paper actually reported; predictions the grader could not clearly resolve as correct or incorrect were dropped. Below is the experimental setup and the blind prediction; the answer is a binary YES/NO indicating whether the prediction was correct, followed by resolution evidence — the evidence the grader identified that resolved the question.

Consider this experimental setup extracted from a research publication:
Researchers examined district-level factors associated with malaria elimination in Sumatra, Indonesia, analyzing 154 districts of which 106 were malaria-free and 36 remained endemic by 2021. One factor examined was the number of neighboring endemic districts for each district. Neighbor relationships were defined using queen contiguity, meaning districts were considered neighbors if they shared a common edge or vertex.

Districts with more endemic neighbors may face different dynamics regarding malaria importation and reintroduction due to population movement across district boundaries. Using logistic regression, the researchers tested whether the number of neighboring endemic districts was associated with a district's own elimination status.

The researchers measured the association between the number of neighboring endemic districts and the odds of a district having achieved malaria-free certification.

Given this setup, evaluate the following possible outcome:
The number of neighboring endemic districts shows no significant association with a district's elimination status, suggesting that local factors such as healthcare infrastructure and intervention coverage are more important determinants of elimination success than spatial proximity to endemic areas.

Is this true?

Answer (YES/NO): NO